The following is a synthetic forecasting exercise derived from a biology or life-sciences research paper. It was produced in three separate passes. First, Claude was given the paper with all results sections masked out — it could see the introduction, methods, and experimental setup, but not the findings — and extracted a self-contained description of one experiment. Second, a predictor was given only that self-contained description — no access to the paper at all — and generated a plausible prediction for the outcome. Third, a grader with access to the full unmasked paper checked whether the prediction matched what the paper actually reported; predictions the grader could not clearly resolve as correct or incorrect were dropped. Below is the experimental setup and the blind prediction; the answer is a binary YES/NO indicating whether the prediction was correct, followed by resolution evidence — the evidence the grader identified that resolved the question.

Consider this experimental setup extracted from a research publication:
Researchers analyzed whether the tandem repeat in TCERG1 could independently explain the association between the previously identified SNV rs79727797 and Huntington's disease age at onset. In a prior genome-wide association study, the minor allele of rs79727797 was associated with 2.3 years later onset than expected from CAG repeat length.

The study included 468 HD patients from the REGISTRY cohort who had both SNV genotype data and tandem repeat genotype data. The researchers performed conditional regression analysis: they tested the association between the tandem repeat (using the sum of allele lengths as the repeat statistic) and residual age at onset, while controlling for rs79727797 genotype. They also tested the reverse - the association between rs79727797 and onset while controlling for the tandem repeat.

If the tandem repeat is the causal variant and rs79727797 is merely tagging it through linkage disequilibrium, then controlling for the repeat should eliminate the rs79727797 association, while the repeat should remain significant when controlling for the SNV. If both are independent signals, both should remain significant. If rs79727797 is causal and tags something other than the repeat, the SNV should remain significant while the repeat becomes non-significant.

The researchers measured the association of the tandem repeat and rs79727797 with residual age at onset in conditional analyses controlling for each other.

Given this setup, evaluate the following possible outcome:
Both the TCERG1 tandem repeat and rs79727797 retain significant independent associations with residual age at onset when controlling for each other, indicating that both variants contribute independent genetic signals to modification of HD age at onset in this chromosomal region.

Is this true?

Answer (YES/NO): NO